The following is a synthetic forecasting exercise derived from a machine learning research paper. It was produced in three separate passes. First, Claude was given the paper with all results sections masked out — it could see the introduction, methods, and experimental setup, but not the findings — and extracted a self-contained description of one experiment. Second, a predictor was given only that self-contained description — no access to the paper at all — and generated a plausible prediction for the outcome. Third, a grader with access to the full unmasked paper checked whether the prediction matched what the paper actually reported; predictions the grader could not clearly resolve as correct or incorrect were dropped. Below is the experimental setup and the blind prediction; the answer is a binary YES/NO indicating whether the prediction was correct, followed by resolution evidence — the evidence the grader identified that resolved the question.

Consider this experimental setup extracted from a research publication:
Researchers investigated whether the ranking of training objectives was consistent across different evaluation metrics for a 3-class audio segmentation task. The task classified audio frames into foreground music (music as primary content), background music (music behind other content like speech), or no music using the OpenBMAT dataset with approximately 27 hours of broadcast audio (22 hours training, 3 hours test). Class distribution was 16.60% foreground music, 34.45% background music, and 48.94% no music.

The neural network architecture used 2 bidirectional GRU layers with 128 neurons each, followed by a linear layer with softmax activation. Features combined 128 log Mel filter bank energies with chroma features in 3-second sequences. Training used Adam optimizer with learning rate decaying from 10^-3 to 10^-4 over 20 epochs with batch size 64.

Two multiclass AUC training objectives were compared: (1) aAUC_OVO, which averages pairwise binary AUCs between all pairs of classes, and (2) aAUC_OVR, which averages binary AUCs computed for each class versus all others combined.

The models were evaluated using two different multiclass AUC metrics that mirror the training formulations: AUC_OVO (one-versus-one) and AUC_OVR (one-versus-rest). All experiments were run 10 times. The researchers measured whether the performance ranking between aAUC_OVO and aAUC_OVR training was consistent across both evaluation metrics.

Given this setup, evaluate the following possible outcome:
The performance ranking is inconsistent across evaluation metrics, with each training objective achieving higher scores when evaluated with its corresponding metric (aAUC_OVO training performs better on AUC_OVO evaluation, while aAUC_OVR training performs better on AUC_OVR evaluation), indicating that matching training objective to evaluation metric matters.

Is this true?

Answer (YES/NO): NO